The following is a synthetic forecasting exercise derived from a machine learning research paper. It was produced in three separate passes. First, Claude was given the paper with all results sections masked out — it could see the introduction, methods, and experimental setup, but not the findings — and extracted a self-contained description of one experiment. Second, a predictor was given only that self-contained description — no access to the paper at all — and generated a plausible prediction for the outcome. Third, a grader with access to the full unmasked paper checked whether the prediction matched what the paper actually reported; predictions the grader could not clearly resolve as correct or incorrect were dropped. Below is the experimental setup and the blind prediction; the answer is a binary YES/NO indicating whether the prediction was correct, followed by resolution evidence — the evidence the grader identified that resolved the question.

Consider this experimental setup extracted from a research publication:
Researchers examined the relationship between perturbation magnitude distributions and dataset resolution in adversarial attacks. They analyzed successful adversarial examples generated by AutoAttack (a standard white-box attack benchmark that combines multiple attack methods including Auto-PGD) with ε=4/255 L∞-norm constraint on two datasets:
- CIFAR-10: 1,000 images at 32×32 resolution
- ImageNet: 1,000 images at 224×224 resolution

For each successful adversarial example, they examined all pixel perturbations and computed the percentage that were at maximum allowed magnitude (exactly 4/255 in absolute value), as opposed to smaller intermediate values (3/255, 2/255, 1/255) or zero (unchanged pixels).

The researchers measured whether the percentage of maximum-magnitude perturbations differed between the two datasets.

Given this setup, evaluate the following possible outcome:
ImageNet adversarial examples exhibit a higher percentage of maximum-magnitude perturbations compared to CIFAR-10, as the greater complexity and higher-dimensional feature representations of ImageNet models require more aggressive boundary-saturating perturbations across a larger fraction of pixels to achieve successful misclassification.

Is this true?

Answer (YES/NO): NO